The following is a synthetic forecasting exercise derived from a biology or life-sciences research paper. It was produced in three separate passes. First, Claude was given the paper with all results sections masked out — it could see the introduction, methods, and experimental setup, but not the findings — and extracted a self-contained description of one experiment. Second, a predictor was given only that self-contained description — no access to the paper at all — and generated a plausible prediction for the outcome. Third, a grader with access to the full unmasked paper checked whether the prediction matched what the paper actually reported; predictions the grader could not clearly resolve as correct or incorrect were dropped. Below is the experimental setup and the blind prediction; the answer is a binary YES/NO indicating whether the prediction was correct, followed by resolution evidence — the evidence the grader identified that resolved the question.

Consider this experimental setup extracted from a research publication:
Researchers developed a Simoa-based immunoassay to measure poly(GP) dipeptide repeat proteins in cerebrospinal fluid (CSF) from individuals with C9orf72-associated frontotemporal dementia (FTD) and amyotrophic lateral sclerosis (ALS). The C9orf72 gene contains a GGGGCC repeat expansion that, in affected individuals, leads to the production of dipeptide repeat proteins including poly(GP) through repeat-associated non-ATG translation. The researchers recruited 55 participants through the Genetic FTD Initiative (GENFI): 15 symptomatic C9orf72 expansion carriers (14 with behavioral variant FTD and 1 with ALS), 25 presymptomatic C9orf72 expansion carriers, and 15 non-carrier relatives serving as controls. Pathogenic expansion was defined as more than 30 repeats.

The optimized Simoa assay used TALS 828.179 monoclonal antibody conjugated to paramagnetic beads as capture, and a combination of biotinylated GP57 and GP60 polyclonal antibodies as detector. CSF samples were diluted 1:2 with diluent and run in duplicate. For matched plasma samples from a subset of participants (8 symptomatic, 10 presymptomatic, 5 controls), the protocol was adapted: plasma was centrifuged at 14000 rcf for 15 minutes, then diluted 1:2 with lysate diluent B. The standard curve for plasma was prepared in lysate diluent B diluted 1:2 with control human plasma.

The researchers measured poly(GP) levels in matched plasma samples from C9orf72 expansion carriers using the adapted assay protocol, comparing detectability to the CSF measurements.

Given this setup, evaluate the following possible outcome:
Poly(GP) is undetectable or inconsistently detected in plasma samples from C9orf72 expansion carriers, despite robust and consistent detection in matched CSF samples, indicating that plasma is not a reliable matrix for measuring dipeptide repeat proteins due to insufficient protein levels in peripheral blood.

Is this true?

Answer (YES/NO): YES